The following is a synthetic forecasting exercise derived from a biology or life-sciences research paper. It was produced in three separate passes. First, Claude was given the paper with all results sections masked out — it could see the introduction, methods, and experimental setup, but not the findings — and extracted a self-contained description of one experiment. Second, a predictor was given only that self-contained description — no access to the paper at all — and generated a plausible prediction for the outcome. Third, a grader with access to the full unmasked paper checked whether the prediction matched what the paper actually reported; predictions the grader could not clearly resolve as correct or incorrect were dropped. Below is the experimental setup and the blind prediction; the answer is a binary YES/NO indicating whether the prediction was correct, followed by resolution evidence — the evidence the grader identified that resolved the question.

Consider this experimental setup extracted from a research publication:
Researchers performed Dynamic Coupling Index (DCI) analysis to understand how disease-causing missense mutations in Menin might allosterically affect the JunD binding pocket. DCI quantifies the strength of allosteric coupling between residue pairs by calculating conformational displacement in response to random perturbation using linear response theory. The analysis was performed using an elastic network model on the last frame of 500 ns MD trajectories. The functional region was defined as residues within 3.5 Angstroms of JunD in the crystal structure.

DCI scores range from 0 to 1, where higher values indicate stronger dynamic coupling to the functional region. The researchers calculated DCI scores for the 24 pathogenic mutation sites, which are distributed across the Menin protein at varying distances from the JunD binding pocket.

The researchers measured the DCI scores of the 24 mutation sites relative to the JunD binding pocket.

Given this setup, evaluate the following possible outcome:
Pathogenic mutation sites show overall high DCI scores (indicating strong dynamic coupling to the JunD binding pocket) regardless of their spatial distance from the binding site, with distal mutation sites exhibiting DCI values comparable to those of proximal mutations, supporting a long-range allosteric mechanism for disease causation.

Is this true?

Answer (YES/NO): YES